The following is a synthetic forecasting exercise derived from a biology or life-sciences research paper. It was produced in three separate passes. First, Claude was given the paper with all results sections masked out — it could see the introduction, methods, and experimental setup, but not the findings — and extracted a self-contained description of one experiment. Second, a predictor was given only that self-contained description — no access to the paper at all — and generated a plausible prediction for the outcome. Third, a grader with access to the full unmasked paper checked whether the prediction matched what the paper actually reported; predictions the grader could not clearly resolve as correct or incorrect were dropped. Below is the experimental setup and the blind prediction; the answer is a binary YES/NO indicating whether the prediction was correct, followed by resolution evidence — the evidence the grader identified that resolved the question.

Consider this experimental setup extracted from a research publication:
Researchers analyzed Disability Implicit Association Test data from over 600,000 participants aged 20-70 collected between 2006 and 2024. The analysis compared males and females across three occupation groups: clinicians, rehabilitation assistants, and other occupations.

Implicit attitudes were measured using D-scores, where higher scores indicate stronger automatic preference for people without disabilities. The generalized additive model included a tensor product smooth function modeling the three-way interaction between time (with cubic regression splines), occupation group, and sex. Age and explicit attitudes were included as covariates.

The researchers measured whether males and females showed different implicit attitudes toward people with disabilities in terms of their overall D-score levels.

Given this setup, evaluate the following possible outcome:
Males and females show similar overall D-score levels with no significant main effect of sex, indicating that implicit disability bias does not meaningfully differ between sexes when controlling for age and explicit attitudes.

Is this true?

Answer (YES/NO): NO